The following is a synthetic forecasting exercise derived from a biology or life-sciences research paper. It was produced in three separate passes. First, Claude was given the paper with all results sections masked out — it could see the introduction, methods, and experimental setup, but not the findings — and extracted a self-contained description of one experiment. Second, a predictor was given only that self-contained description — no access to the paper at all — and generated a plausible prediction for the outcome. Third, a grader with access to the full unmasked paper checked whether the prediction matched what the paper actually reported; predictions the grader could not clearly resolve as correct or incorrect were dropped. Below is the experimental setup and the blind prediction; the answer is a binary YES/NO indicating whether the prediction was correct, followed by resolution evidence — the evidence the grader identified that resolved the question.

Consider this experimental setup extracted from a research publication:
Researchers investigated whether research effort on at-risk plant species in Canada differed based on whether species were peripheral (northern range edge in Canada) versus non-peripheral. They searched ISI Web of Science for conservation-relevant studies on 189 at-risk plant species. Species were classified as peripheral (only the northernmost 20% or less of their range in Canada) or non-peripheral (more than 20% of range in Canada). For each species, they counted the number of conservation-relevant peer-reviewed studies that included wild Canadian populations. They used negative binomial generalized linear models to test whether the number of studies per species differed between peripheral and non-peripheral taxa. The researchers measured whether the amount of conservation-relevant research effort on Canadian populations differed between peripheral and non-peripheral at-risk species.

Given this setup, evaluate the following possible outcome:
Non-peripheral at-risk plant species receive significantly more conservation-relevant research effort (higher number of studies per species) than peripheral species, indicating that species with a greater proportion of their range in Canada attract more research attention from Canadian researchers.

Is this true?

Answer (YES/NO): YES